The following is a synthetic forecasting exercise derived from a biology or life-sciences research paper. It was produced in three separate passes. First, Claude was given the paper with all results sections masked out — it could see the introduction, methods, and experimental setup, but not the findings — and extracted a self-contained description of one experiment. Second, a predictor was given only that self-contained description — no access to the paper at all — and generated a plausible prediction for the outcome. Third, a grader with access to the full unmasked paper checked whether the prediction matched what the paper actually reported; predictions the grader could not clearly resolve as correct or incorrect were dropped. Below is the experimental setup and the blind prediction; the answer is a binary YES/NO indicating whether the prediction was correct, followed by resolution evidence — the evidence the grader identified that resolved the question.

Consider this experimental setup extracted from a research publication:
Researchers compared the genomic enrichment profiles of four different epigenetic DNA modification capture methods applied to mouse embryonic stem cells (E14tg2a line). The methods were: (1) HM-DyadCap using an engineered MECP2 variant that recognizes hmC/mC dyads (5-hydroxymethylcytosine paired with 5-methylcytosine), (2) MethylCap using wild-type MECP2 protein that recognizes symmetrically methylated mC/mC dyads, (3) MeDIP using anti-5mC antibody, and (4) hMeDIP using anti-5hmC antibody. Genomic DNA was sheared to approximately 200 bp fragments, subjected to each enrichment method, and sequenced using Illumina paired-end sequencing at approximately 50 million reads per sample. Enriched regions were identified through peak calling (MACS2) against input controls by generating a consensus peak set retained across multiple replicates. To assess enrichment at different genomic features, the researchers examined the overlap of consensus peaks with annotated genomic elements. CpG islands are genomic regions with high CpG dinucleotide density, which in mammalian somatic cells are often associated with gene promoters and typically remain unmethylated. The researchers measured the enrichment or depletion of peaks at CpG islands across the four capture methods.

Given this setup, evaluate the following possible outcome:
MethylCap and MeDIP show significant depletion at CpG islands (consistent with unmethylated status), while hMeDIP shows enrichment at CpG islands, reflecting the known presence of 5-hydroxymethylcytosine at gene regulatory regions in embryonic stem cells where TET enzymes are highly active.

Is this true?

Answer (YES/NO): NO